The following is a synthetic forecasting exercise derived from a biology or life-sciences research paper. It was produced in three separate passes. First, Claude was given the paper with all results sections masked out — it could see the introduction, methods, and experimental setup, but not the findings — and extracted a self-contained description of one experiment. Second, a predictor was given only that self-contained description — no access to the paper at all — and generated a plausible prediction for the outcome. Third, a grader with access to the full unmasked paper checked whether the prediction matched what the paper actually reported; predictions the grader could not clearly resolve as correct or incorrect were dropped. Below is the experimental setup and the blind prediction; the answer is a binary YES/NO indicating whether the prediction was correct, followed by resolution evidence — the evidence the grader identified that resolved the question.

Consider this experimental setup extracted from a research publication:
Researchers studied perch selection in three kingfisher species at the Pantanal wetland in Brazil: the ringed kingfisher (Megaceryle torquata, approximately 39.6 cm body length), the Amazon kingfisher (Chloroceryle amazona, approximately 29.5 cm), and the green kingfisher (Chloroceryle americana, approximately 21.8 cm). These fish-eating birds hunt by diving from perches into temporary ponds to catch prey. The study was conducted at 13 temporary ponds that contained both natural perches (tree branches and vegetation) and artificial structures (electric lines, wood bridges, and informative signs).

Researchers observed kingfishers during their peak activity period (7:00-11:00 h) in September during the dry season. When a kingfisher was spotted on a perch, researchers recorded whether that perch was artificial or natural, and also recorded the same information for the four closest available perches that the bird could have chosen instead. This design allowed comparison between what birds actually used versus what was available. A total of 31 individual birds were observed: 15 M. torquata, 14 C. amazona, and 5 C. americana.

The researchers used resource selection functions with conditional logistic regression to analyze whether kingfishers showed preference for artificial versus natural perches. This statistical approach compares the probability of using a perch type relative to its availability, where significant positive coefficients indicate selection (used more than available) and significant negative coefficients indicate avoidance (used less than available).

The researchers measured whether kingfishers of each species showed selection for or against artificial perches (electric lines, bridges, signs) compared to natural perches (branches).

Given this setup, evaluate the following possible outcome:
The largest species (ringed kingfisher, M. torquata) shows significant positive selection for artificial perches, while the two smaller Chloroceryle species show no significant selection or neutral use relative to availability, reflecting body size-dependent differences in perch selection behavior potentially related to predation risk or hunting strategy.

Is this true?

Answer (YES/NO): NO